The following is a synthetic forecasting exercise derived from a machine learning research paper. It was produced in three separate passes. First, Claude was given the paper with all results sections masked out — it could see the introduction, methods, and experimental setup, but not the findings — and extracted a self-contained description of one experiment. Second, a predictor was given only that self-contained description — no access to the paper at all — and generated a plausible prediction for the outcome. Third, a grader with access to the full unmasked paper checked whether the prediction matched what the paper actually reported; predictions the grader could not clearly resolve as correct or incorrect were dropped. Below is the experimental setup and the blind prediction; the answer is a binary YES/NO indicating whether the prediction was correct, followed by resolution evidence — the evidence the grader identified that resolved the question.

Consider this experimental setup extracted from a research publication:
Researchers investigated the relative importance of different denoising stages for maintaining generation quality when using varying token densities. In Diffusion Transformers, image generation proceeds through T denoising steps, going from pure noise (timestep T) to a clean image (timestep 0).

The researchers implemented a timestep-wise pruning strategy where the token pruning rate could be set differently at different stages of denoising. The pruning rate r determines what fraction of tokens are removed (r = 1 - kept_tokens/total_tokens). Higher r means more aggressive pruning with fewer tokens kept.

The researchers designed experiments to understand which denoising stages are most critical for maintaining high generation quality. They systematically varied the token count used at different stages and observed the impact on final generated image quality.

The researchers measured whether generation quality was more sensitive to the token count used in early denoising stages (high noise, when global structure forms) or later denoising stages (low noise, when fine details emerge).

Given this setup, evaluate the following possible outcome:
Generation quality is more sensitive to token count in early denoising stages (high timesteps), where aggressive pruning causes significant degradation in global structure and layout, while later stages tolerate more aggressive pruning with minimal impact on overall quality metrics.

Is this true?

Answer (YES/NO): NO